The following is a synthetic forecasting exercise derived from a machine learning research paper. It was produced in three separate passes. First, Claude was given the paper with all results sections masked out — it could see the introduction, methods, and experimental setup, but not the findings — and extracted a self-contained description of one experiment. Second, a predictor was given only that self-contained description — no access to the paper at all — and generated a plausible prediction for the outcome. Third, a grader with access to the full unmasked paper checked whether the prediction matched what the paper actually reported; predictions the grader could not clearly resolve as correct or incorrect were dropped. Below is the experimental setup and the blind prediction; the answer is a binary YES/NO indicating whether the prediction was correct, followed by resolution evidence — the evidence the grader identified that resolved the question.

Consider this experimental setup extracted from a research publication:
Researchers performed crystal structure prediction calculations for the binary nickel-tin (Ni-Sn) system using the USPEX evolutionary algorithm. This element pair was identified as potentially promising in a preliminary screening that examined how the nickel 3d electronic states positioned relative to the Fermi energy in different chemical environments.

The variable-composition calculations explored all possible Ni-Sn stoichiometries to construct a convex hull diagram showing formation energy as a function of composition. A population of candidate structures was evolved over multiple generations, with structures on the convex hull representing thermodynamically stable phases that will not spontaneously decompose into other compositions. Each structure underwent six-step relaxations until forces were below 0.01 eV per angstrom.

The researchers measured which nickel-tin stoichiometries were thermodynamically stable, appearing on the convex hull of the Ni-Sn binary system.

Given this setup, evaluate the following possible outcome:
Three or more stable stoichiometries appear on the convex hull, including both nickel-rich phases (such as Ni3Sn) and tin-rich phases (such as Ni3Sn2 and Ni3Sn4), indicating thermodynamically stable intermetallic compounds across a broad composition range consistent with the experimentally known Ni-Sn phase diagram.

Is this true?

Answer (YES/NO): NO